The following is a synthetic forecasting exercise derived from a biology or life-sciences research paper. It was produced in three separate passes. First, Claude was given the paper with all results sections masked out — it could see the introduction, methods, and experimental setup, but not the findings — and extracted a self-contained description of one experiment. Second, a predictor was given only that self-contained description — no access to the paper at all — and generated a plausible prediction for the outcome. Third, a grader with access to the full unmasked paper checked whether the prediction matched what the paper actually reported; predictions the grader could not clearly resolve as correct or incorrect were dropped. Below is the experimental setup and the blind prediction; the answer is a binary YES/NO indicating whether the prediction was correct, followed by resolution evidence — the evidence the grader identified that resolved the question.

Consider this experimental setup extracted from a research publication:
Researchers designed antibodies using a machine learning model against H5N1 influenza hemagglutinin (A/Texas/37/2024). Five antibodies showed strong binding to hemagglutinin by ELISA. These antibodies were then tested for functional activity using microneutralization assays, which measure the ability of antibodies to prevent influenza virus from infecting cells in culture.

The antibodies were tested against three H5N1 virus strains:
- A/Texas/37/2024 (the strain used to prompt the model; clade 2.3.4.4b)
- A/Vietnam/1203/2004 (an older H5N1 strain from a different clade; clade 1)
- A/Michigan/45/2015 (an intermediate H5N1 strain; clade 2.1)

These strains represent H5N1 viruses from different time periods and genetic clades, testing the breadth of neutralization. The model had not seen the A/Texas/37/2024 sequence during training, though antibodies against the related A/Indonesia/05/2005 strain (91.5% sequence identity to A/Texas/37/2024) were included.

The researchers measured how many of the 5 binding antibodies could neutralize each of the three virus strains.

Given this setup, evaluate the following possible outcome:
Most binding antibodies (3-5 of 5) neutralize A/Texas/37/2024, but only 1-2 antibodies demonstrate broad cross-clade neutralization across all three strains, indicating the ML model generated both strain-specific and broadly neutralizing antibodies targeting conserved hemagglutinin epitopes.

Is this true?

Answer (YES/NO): NO